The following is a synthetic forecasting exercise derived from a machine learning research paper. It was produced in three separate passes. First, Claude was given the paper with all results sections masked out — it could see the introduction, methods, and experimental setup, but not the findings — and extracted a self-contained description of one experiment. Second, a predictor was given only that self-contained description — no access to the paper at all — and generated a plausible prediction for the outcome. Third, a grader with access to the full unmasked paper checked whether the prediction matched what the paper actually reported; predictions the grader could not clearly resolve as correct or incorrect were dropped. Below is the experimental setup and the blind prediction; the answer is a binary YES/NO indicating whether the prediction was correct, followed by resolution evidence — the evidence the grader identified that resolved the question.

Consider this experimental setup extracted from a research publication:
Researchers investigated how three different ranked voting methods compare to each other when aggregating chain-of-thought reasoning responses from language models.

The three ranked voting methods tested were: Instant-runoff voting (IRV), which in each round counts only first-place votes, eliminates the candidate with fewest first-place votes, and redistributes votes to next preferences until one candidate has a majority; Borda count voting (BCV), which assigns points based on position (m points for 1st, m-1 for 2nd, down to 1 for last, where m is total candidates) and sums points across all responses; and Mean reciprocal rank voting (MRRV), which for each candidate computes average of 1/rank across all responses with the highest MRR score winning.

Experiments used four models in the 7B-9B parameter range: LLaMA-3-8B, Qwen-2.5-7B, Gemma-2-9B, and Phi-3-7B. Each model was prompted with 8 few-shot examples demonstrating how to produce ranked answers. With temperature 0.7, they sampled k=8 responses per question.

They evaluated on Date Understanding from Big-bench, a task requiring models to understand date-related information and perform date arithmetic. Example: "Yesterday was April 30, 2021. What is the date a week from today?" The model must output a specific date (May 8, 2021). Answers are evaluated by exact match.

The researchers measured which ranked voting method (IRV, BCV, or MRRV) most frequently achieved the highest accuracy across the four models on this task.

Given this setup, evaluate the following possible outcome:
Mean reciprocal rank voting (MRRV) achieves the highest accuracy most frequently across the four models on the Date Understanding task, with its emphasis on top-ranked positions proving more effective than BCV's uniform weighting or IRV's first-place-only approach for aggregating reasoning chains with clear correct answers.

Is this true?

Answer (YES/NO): NO